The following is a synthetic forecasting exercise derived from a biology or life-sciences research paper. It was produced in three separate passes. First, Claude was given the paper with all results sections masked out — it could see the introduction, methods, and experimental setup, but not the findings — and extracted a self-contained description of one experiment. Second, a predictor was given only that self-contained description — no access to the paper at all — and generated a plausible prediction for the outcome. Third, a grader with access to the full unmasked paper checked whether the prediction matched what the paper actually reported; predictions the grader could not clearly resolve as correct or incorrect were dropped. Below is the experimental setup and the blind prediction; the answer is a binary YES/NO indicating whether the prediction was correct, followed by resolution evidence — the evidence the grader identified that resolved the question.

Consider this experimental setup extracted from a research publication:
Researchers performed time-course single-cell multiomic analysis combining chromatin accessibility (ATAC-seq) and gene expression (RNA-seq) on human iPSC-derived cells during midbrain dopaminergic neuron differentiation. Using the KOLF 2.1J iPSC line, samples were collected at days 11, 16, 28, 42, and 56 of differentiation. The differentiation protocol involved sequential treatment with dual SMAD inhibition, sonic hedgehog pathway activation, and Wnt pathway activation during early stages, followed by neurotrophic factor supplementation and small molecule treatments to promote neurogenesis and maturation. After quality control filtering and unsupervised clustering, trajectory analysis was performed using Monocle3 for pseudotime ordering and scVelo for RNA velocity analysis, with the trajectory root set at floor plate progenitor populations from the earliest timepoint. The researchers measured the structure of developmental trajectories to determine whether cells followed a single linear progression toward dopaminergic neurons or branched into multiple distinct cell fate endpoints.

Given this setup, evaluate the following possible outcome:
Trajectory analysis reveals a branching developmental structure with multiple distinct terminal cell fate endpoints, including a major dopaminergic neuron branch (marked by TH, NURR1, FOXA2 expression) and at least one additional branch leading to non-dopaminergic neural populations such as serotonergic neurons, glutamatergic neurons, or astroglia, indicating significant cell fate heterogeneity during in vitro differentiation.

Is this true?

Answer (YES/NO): NO